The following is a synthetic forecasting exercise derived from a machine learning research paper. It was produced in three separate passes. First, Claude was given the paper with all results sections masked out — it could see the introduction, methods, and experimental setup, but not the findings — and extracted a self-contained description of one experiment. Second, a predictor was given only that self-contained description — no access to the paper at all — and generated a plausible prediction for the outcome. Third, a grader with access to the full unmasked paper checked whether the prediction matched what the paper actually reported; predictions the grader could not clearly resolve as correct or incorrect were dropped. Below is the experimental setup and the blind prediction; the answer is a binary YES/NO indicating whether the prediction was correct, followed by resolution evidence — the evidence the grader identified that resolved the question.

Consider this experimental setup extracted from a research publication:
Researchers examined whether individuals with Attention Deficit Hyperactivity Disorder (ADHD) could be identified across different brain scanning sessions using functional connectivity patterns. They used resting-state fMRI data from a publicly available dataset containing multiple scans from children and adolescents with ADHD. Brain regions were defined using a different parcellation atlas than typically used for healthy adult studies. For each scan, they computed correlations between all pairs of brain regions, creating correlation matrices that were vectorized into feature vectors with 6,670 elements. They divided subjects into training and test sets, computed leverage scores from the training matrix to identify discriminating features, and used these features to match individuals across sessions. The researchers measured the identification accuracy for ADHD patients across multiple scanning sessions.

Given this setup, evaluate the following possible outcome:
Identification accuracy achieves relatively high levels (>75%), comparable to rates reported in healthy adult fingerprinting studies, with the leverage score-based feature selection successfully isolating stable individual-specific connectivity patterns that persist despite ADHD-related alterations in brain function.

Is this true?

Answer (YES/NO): YES